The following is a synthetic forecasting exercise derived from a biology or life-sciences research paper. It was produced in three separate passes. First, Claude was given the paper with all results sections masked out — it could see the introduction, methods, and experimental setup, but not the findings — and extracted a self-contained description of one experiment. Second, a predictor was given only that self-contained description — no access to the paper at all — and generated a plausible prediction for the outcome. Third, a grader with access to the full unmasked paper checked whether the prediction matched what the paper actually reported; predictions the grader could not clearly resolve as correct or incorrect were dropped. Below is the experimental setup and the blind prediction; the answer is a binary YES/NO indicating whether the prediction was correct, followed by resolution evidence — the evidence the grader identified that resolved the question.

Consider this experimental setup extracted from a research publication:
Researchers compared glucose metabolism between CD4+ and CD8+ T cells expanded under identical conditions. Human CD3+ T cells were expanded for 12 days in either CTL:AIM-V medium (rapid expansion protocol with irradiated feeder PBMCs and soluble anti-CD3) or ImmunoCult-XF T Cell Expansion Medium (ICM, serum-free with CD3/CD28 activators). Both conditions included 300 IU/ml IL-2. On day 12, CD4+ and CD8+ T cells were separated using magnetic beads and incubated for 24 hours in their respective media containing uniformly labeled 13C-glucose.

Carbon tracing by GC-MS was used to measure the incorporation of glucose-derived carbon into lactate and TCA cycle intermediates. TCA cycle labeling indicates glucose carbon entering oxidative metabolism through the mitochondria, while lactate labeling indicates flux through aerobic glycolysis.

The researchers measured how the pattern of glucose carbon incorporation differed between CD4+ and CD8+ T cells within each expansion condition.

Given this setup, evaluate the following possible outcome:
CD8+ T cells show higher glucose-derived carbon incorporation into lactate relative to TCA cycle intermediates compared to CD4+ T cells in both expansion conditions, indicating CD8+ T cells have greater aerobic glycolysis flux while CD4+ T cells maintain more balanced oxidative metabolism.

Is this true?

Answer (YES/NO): NO